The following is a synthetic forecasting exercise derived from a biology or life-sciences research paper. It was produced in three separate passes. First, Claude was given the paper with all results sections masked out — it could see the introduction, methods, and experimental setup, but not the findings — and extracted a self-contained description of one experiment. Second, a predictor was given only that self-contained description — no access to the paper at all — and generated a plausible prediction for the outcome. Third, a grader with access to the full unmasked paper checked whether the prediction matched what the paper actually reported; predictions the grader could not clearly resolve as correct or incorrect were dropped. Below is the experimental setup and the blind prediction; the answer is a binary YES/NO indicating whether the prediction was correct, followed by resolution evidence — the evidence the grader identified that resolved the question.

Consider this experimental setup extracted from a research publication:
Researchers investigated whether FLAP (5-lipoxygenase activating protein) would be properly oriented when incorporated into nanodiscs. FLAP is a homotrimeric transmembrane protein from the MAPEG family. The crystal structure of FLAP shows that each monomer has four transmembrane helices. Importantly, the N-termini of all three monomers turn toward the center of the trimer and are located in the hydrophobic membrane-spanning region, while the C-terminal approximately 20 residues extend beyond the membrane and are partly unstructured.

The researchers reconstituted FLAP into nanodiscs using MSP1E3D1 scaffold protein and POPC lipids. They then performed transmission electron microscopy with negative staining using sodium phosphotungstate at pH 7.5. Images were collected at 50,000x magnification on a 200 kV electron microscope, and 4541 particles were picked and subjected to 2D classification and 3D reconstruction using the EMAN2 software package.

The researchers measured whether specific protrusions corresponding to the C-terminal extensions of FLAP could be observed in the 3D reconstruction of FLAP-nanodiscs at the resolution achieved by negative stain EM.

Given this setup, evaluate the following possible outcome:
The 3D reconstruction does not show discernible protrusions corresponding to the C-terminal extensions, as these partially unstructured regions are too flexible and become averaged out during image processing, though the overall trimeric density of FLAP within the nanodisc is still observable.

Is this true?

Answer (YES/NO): NO